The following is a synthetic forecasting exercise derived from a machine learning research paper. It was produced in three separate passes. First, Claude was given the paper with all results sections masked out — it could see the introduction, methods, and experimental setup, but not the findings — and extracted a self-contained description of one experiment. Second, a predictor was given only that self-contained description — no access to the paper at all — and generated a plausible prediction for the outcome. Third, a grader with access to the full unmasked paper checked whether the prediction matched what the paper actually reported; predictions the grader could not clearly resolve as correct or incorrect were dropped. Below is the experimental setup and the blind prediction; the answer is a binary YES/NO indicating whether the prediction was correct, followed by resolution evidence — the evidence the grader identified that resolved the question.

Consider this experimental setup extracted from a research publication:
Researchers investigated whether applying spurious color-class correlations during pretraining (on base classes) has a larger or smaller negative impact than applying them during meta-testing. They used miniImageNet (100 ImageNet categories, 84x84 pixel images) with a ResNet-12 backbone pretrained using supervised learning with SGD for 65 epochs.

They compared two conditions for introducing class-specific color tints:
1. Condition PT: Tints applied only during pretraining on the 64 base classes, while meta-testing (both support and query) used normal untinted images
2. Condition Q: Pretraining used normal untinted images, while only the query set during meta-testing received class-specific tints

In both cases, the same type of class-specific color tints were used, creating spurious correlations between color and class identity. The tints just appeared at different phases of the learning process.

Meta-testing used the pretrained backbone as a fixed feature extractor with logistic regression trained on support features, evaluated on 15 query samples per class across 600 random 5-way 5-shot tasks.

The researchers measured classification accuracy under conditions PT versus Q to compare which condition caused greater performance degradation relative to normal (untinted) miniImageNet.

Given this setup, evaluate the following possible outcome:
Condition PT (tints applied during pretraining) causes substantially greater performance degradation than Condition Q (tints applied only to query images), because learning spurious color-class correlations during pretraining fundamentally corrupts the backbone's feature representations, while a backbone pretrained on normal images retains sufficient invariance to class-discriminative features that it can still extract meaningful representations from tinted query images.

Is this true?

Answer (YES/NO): YES